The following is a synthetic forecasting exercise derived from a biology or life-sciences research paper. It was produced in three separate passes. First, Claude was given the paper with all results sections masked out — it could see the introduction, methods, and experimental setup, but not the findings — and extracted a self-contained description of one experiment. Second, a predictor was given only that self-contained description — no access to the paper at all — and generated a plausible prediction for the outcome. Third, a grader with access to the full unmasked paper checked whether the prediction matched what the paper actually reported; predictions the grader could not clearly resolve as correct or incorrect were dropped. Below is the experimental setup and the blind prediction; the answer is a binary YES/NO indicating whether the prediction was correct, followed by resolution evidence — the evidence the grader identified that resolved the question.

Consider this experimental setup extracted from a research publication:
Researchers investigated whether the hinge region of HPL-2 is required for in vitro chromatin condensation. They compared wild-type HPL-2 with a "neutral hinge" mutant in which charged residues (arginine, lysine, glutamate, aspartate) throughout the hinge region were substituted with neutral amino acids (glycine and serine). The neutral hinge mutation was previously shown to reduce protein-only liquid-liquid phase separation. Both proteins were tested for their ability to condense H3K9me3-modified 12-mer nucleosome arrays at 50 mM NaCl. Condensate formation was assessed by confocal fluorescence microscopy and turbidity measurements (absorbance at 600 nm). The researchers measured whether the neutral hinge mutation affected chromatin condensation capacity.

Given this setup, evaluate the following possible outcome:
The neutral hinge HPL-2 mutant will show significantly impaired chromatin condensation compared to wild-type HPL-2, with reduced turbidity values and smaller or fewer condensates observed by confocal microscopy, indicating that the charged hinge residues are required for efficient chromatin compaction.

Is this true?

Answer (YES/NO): NO